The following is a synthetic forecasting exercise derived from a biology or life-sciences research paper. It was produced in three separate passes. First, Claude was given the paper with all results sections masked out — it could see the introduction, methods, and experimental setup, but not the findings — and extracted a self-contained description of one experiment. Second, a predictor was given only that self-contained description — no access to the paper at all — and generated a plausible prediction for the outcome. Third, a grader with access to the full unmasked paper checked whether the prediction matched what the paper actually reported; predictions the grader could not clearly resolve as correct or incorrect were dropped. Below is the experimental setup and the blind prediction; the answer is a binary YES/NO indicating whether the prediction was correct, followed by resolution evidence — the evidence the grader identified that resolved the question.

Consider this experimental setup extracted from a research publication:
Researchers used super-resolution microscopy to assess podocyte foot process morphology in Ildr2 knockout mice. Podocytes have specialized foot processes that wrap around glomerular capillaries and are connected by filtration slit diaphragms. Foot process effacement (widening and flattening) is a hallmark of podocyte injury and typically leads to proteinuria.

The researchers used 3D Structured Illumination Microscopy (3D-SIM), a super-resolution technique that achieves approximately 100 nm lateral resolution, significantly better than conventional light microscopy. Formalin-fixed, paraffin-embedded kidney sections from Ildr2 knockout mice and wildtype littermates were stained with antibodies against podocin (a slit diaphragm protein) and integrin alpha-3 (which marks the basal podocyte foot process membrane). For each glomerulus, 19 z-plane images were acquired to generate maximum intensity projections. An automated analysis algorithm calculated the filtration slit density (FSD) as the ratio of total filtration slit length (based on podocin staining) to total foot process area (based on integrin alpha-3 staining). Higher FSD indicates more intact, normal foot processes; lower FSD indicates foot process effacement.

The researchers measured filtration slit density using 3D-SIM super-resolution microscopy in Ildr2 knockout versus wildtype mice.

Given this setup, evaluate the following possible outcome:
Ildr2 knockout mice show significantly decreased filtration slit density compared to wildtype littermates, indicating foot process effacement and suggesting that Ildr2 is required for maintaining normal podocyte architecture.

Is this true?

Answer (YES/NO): NO